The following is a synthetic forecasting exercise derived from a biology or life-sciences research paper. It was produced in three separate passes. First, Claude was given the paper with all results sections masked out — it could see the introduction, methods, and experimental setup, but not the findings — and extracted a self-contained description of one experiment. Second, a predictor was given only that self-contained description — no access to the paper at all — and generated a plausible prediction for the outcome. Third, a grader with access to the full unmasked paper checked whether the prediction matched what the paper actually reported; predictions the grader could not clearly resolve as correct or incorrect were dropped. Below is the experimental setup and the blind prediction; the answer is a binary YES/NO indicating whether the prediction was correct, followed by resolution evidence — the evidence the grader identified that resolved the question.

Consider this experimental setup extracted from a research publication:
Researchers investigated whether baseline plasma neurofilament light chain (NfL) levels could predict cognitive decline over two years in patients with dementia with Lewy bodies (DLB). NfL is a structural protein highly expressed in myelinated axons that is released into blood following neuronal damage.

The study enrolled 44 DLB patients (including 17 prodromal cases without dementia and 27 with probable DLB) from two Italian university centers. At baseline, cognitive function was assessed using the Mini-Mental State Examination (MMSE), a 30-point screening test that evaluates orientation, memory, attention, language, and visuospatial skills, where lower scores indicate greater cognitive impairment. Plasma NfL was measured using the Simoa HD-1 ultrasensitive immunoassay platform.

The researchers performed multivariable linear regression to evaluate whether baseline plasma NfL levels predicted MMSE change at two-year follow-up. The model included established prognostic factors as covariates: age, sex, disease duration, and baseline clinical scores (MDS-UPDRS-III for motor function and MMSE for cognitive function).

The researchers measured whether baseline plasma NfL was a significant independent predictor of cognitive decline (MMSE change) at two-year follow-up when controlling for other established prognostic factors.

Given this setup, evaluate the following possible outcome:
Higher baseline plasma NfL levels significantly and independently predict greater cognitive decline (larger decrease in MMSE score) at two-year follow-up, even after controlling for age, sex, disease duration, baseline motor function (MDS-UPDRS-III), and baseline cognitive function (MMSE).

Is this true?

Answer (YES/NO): YES